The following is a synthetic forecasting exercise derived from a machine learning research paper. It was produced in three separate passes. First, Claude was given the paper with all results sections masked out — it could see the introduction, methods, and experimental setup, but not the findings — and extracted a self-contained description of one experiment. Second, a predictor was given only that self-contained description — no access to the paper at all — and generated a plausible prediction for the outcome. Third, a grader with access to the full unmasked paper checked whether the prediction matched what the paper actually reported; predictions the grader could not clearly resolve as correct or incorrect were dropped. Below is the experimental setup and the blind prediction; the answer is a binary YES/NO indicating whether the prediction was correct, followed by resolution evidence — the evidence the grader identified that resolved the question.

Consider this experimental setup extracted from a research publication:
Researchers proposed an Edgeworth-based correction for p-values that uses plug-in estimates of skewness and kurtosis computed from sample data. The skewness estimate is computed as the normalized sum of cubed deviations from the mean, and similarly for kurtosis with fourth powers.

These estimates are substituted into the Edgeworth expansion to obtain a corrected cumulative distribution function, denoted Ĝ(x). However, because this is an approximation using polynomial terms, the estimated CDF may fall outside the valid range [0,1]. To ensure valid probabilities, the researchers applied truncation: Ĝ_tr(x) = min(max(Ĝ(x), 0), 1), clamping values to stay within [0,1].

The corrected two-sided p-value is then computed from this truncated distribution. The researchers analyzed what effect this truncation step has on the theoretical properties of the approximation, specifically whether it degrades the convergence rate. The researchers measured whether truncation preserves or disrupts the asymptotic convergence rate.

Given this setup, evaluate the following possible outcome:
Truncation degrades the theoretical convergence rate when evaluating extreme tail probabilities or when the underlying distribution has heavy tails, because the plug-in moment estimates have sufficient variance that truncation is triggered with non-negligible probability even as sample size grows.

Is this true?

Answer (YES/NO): NO